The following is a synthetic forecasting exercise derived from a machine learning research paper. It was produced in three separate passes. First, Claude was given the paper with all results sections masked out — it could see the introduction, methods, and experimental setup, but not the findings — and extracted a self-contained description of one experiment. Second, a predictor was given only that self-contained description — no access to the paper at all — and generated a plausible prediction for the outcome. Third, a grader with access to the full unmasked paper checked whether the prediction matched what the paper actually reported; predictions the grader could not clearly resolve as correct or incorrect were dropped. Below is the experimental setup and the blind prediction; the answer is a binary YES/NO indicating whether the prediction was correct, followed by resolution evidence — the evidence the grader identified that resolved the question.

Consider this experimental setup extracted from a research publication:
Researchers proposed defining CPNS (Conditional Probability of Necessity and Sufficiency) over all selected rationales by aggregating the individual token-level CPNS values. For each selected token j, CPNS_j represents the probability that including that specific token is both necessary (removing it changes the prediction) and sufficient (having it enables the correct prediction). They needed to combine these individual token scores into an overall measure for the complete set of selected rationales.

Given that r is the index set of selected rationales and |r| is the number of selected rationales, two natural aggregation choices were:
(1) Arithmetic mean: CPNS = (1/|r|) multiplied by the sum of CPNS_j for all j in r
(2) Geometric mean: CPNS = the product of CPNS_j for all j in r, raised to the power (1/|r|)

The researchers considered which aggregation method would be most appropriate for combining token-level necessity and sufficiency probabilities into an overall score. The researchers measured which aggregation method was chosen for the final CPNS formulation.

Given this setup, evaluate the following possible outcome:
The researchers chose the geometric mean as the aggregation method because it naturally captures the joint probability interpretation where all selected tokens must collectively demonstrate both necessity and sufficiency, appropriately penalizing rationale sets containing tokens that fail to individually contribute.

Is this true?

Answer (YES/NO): YES